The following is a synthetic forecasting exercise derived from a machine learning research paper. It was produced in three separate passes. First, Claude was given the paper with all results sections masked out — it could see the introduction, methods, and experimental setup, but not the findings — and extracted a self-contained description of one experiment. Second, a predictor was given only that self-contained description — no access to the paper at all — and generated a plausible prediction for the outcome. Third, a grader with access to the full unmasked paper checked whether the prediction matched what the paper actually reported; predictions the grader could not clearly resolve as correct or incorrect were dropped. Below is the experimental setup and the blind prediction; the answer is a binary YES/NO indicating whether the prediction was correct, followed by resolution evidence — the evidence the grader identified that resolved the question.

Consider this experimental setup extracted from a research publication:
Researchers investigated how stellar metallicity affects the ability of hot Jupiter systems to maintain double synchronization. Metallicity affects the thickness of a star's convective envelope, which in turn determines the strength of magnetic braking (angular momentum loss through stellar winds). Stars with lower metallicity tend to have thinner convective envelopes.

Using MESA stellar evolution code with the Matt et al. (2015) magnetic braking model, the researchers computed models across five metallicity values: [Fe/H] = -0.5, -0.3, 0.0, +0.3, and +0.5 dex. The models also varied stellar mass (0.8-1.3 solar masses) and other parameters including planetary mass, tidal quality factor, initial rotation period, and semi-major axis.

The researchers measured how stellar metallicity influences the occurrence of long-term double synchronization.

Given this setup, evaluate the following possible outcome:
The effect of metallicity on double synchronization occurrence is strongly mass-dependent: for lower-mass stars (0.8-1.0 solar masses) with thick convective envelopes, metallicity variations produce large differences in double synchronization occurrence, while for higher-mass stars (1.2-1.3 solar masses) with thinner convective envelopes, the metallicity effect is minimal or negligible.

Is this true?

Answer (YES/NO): NO